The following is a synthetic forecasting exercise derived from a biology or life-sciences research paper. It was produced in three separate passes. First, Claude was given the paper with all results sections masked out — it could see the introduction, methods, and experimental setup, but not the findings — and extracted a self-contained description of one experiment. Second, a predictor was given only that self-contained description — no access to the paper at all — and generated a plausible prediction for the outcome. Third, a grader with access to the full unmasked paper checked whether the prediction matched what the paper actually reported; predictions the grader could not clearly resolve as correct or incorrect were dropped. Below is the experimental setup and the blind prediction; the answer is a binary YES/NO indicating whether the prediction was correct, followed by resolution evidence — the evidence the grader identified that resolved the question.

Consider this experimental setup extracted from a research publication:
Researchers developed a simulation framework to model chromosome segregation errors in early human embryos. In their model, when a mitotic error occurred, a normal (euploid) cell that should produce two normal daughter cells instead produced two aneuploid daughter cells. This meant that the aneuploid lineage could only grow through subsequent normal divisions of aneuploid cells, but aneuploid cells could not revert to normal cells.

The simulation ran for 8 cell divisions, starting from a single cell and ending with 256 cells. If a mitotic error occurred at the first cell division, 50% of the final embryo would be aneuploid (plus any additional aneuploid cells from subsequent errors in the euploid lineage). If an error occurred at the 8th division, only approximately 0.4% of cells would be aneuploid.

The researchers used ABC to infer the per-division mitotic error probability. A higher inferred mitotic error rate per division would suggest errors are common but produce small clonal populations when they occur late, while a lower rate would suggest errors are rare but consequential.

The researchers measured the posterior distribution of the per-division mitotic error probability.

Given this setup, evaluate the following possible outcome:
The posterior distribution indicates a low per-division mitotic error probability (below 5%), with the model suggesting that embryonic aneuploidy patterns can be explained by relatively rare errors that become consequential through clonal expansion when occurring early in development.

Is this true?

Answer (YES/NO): YES